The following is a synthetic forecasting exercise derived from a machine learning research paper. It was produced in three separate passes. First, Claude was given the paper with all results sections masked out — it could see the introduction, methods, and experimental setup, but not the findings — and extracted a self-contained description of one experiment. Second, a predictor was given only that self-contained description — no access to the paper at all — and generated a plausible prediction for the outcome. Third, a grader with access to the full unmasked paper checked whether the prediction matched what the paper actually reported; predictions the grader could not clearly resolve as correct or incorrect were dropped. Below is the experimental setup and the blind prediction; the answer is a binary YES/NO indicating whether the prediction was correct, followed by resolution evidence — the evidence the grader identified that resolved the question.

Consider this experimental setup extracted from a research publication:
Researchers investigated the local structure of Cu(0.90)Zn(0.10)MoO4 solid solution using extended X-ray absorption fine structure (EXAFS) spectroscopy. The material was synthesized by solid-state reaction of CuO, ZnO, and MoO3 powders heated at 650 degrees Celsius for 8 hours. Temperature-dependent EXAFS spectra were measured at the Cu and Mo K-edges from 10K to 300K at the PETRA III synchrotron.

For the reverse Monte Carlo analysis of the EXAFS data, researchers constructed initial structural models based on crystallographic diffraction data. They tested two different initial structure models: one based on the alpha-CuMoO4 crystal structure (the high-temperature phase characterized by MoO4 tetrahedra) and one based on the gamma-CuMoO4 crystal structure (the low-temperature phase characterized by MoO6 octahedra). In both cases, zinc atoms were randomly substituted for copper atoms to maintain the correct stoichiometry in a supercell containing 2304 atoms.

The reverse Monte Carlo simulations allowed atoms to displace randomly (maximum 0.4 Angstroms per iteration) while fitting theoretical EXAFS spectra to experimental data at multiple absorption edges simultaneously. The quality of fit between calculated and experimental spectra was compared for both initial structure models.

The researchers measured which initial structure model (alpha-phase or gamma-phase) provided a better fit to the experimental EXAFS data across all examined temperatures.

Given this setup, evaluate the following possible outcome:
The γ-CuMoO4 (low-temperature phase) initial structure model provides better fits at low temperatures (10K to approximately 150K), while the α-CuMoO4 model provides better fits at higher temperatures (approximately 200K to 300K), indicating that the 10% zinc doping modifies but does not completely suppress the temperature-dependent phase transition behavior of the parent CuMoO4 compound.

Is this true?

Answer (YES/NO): NO